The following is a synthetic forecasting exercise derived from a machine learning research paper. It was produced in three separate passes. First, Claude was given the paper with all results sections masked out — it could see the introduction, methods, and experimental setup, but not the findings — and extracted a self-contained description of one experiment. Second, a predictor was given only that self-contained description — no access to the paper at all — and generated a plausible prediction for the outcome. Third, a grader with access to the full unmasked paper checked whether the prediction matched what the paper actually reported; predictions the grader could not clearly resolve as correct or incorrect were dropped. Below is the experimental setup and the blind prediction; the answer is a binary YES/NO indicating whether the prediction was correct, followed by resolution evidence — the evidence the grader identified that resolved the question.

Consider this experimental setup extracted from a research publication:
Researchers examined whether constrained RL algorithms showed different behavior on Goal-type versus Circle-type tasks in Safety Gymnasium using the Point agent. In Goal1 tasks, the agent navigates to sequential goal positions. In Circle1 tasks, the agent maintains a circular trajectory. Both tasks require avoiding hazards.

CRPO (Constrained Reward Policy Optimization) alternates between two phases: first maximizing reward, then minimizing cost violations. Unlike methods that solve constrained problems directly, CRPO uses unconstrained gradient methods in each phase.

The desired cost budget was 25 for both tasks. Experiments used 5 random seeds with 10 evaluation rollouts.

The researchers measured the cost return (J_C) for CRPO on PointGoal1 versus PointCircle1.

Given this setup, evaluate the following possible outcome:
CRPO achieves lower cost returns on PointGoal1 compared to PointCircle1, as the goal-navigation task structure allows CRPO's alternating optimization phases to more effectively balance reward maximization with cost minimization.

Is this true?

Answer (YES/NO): YES